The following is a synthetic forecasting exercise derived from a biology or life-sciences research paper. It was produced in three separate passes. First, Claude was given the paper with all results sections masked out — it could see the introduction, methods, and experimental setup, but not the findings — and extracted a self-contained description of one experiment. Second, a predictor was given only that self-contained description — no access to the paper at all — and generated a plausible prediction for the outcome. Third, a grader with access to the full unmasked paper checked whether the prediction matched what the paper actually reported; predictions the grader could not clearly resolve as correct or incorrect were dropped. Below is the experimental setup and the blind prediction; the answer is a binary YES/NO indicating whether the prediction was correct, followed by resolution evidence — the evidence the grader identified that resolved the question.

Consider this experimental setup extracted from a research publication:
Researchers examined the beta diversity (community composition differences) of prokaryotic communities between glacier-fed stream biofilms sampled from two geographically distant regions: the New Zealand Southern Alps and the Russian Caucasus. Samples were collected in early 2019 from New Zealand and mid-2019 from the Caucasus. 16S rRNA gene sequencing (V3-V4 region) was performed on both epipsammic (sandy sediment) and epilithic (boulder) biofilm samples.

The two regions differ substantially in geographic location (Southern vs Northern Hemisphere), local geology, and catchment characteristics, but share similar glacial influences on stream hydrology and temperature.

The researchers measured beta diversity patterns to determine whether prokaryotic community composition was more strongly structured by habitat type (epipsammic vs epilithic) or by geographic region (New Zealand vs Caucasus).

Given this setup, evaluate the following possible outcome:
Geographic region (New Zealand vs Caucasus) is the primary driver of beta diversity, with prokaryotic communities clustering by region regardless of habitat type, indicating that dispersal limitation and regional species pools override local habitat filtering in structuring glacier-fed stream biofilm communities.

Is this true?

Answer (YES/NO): NO